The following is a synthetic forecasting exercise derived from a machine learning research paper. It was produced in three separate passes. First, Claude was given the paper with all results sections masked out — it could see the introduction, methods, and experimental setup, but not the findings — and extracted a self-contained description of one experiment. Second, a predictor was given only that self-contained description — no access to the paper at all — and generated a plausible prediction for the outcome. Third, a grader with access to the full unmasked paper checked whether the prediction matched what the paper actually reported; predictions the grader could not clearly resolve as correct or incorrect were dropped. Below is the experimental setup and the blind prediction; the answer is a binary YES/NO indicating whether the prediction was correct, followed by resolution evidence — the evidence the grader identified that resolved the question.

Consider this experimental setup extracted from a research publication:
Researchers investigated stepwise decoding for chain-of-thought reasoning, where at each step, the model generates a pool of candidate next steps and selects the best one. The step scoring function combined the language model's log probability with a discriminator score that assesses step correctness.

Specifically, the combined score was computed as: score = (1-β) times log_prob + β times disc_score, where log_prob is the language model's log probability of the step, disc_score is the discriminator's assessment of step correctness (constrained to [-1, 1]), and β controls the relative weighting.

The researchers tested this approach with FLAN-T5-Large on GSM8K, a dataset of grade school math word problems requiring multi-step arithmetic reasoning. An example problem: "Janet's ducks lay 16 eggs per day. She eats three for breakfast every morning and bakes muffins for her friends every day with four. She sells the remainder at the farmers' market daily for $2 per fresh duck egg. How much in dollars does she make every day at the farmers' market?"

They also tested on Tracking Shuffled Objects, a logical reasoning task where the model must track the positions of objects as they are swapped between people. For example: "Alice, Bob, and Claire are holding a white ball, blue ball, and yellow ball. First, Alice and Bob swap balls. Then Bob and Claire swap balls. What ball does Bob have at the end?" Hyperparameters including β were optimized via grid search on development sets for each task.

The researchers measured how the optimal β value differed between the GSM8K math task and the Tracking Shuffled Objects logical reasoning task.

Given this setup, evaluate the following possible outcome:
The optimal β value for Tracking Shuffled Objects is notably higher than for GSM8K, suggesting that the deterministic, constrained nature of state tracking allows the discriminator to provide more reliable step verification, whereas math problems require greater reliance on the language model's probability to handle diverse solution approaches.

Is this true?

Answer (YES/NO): NO